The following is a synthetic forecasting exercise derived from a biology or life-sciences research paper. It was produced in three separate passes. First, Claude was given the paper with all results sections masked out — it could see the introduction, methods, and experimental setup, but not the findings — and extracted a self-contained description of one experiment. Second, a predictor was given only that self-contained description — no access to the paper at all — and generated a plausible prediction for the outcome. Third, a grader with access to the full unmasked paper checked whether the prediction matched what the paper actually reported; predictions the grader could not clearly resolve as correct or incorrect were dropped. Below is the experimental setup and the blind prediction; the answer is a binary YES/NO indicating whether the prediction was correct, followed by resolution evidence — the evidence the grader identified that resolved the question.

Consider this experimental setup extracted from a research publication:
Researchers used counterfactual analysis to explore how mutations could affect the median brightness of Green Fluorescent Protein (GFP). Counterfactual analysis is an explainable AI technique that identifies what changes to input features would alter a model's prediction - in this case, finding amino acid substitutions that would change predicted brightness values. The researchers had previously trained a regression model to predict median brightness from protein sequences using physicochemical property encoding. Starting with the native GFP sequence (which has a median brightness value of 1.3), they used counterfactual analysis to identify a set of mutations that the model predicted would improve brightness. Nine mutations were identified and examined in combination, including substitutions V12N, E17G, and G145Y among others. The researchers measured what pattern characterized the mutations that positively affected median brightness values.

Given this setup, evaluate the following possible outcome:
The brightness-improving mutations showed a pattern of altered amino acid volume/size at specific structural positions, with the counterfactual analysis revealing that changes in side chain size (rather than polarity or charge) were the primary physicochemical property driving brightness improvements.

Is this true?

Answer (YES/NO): NO